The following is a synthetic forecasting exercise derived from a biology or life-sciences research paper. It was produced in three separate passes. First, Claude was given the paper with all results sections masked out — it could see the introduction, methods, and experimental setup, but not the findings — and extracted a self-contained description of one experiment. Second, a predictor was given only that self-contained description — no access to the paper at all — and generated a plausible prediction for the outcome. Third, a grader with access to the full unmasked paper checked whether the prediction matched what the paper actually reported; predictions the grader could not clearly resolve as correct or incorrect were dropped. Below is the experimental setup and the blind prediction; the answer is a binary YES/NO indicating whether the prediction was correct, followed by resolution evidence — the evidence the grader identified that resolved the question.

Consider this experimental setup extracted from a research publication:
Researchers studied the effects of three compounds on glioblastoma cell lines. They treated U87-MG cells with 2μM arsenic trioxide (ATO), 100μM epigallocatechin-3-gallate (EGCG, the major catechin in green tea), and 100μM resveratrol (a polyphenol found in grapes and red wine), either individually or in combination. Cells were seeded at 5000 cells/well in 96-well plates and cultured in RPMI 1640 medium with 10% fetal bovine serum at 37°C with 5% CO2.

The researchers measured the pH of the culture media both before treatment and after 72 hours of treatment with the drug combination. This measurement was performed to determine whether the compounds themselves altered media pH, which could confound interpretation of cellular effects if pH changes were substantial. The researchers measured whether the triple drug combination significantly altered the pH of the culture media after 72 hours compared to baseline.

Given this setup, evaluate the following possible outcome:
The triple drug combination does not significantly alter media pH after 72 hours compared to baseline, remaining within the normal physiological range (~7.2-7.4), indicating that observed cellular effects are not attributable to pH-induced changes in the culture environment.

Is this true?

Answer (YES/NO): NO